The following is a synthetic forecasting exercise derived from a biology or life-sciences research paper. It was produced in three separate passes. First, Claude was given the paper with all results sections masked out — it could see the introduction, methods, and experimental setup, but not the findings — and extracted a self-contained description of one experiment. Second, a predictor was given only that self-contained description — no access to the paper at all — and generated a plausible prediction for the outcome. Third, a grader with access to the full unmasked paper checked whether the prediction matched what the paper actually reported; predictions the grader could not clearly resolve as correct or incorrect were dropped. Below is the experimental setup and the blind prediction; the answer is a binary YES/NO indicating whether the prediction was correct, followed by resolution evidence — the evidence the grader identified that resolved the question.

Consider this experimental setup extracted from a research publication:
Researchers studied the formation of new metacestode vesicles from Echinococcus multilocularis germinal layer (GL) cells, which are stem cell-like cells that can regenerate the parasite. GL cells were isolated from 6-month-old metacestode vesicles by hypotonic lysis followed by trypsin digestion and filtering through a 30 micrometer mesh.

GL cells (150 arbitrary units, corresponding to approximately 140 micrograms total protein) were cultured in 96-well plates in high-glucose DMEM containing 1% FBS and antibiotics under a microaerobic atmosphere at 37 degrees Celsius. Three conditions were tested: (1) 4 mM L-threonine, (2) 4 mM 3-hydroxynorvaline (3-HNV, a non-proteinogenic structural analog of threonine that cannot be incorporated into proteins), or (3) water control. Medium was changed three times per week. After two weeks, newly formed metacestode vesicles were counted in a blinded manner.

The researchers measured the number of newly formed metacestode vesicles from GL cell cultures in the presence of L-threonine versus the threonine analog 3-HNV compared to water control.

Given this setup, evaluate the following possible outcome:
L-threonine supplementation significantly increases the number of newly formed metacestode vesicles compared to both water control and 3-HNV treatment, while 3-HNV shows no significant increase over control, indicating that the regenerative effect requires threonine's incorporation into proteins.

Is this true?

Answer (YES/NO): NO